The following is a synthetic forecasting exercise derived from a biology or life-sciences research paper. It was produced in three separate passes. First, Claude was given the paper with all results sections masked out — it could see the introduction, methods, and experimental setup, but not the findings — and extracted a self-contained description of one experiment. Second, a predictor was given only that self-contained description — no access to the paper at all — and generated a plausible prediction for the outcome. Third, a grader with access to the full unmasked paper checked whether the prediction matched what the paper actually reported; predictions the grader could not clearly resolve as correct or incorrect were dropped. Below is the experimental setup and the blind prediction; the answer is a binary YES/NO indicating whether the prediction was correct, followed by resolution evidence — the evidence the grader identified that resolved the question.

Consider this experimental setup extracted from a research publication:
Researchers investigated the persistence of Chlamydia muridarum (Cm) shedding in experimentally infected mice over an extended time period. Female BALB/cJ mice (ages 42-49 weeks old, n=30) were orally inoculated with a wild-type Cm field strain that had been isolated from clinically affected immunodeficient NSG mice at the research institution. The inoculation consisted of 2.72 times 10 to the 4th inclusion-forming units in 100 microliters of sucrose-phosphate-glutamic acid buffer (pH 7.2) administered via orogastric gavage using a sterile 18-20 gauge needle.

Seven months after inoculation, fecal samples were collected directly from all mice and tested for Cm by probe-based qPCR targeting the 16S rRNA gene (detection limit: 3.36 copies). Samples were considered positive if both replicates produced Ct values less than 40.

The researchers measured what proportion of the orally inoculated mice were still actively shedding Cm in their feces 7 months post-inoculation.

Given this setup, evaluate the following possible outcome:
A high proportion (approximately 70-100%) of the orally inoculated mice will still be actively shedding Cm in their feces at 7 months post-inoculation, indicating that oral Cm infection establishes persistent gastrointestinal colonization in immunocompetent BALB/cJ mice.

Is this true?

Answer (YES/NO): YES